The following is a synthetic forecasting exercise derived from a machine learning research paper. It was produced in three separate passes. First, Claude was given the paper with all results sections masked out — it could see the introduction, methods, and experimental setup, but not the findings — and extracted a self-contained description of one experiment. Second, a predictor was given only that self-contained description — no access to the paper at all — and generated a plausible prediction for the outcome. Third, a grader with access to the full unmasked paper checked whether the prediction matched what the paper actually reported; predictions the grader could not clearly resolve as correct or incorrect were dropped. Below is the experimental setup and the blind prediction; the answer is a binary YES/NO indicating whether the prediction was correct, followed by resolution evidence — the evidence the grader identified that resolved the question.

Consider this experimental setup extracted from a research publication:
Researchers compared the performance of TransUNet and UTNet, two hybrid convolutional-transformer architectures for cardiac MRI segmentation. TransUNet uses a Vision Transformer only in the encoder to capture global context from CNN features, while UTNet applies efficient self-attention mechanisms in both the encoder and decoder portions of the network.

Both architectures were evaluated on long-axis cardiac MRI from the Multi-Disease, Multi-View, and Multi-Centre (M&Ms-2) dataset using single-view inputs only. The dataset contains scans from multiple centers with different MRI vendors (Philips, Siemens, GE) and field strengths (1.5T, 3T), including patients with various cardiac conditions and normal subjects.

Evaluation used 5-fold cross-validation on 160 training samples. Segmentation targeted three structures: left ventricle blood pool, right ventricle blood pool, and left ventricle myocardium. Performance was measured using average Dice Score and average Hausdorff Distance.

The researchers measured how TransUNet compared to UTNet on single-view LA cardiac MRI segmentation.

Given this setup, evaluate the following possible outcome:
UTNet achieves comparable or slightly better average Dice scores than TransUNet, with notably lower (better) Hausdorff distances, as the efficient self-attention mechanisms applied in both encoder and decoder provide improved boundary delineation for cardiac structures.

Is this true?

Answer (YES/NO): YES